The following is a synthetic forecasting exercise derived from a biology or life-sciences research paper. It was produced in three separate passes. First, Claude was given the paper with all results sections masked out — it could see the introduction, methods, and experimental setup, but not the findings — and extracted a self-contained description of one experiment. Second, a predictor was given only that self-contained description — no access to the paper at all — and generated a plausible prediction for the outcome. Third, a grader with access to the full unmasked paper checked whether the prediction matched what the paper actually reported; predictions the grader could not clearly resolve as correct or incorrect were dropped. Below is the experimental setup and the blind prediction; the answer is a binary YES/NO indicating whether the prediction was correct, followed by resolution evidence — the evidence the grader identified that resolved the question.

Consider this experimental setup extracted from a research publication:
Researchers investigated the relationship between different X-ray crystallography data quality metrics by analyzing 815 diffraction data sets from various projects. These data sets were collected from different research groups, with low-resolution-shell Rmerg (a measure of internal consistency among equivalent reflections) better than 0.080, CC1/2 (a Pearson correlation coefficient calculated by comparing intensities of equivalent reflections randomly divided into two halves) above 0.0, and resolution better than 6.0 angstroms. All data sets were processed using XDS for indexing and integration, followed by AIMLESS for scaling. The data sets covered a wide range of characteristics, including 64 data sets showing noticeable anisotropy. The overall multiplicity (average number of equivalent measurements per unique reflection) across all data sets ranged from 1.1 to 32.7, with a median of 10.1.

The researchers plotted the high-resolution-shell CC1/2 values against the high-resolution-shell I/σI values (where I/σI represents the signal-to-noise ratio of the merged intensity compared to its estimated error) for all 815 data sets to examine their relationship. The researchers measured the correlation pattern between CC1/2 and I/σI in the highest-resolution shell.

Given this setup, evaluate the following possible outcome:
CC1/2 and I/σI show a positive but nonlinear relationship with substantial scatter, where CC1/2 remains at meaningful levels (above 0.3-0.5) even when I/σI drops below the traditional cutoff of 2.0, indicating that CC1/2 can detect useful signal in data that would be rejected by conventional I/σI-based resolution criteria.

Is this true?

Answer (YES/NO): NO